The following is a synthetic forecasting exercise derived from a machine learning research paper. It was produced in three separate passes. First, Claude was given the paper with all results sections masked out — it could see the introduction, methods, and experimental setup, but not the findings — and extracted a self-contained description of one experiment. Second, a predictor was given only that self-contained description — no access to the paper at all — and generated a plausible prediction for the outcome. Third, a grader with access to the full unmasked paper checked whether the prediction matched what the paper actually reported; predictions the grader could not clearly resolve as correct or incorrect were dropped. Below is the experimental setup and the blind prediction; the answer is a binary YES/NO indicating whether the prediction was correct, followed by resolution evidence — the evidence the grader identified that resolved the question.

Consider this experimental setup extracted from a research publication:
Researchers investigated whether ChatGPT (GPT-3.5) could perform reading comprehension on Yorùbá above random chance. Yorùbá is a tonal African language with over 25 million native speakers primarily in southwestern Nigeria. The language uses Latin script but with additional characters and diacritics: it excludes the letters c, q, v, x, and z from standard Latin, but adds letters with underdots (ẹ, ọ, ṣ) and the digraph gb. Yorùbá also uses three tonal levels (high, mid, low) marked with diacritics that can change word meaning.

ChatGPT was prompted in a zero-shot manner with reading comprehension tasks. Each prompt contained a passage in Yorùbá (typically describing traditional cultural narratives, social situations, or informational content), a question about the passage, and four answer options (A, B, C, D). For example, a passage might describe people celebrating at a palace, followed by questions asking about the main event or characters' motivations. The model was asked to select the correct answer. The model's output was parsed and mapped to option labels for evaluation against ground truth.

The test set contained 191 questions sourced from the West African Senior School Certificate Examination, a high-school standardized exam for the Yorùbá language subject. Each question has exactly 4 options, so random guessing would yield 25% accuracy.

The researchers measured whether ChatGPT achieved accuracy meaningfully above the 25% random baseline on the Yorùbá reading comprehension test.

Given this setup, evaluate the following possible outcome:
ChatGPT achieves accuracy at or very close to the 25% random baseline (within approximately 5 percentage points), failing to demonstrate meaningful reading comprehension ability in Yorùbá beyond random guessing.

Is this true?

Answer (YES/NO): YES